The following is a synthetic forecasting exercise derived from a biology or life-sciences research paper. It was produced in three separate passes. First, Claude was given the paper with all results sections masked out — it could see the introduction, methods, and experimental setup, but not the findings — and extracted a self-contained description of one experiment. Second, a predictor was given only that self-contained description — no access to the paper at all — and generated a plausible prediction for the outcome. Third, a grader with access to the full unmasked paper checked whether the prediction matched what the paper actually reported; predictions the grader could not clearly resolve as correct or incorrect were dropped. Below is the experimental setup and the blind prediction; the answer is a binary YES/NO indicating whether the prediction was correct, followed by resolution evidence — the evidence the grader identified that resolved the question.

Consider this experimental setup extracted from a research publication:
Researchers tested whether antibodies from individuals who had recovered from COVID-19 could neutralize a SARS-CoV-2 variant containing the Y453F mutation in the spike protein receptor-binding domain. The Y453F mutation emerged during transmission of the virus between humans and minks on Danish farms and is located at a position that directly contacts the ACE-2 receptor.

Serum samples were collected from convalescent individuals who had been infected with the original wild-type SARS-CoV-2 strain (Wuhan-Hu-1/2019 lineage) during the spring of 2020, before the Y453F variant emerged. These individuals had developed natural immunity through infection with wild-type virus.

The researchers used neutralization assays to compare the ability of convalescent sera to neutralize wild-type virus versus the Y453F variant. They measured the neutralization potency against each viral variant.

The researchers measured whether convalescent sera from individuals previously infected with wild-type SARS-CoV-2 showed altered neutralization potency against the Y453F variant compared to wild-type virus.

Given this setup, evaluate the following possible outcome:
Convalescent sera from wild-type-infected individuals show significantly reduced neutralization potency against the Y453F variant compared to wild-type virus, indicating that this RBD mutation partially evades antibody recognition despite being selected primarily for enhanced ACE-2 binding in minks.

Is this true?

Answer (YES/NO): NO